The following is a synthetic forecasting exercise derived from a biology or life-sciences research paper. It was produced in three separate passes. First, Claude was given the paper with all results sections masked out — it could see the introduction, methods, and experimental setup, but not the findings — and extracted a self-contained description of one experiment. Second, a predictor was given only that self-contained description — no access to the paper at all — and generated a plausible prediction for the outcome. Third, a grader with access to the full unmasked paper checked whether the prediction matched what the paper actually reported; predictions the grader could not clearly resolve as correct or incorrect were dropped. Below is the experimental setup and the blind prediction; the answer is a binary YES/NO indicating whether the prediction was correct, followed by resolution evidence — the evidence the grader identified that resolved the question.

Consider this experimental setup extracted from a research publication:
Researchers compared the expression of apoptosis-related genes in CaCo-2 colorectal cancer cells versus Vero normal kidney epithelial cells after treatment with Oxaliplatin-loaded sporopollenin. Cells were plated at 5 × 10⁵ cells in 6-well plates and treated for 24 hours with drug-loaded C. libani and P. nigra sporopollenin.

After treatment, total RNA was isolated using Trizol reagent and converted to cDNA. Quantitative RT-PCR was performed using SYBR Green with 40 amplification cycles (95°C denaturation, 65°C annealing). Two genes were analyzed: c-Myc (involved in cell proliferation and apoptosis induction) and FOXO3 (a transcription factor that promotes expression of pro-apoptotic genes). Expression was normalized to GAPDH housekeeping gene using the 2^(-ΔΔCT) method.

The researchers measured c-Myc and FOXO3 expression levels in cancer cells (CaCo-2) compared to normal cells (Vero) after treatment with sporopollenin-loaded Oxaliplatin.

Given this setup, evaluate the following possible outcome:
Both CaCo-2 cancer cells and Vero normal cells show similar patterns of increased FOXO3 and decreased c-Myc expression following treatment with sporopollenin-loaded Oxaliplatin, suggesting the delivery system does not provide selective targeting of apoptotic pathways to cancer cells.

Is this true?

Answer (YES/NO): NO